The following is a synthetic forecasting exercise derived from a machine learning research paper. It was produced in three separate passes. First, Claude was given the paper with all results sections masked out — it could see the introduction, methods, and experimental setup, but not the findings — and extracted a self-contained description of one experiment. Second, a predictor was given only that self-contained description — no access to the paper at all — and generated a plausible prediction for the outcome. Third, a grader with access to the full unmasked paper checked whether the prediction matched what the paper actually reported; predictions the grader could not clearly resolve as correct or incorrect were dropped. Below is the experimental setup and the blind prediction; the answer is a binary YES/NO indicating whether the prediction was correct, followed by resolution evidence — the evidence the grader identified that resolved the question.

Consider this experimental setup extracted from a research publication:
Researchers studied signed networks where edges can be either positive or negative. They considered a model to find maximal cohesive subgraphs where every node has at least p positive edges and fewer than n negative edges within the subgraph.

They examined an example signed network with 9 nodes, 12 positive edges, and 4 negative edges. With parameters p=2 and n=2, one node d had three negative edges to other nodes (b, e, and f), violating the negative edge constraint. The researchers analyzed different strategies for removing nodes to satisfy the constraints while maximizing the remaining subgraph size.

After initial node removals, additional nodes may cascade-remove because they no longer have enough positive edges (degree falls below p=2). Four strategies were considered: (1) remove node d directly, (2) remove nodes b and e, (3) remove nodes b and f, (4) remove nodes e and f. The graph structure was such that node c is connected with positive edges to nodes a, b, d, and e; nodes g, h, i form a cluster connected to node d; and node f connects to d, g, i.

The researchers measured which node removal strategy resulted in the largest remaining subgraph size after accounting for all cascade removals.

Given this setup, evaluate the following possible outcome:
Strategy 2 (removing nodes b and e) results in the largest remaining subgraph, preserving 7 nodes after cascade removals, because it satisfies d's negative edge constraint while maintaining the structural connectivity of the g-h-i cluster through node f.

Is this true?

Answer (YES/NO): NO